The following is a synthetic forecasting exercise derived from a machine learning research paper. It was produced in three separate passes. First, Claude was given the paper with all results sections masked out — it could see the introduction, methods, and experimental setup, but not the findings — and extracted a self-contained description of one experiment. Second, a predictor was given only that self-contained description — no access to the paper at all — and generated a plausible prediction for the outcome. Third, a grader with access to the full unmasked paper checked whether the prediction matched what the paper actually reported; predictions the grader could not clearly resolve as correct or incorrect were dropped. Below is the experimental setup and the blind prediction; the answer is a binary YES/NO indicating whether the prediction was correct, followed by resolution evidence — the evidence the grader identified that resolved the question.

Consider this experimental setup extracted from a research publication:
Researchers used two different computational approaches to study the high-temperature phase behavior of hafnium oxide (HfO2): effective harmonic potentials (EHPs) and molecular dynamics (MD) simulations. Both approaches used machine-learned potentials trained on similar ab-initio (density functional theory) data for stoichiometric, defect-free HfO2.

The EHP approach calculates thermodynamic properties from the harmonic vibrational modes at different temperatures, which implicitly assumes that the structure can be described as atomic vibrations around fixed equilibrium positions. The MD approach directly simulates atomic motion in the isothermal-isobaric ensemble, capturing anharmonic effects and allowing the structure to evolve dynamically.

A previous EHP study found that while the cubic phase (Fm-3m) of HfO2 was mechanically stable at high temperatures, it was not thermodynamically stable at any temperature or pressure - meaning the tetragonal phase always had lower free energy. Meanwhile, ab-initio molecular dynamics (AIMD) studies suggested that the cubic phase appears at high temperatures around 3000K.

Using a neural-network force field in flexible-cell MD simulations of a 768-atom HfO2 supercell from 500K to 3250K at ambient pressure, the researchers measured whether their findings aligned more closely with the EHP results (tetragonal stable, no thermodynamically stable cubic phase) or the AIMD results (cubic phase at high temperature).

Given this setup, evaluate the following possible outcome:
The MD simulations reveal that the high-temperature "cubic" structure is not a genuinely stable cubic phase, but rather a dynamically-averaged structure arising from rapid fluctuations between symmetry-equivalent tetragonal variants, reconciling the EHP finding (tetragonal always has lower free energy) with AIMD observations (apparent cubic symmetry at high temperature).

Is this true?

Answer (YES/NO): NO